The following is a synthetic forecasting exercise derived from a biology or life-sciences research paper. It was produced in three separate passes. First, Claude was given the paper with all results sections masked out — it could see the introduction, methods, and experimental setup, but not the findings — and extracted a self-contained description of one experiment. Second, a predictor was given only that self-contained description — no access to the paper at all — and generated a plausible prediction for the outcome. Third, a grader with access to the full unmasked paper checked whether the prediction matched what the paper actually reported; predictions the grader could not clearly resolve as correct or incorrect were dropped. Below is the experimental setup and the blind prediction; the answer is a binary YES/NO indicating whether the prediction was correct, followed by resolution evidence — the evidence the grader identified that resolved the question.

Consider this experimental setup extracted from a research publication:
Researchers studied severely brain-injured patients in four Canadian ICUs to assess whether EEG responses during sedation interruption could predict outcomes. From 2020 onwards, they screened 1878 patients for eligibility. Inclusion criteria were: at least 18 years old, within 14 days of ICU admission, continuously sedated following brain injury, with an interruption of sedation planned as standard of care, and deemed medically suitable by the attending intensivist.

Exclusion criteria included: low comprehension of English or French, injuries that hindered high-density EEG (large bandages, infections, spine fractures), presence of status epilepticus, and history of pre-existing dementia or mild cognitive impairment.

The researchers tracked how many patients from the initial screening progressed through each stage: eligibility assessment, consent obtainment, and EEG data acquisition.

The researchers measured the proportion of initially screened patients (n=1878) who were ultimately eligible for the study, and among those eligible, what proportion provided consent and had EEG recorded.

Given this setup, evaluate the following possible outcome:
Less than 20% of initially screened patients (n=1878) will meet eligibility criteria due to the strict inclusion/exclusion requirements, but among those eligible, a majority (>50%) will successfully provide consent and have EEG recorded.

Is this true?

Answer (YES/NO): NO